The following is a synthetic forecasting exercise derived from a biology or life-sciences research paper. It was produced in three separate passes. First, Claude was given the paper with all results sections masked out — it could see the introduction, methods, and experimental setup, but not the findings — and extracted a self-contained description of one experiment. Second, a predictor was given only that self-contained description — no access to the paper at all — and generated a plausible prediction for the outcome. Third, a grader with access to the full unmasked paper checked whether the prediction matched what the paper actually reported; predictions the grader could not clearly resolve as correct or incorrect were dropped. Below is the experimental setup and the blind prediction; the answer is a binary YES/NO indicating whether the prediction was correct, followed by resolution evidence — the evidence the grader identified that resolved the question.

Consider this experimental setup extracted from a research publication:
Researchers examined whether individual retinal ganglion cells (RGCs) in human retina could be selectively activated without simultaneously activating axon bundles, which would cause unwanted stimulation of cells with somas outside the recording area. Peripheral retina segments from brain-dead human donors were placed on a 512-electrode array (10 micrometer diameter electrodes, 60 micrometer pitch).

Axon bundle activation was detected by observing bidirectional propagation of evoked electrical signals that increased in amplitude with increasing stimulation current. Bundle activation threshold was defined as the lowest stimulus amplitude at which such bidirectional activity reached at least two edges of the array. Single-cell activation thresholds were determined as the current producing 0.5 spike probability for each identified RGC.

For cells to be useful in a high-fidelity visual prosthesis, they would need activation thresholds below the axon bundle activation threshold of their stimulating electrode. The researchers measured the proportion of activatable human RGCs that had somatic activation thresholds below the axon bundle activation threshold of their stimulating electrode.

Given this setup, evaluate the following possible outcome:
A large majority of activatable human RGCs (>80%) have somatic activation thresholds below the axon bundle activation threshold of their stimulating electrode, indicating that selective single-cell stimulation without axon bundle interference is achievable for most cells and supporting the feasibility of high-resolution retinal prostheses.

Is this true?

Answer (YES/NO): NO